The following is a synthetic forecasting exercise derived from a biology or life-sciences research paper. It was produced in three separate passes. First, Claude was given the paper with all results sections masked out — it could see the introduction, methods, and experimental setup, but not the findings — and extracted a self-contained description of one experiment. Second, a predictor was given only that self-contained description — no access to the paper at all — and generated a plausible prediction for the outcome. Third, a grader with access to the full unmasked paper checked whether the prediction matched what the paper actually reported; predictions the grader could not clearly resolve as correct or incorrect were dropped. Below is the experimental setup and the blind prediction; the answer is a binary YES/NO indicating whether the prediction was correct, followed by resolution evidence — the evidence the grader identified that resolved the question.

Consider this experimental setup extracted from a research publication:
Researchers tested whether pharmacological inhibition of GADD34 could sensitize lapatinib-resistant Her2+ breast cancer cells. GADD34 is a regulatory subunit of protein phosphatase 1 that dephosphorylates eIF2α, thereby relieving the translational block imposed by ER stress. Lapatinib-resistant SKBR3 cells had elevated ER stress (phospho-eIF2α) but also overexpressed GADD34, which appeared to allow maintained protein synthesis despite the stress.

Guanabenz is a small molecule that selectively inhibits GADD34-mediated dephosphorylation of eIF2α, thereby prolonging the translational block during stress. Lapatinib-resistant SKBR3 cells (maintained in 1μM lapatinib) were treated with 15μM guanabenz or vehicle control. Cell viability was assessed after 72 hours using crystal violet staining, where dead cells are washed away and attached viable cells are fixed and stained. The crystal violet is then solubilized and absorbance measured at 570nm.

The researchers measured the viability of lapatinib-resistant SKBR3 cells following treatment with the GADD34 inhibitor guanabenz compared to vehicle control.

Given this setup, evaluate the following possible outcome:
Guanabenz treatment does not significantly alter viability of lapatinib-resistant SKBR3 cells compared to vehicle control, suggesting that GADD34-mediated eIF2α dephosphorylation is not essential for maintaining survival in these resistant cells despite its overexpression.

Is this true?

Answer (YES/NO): NO